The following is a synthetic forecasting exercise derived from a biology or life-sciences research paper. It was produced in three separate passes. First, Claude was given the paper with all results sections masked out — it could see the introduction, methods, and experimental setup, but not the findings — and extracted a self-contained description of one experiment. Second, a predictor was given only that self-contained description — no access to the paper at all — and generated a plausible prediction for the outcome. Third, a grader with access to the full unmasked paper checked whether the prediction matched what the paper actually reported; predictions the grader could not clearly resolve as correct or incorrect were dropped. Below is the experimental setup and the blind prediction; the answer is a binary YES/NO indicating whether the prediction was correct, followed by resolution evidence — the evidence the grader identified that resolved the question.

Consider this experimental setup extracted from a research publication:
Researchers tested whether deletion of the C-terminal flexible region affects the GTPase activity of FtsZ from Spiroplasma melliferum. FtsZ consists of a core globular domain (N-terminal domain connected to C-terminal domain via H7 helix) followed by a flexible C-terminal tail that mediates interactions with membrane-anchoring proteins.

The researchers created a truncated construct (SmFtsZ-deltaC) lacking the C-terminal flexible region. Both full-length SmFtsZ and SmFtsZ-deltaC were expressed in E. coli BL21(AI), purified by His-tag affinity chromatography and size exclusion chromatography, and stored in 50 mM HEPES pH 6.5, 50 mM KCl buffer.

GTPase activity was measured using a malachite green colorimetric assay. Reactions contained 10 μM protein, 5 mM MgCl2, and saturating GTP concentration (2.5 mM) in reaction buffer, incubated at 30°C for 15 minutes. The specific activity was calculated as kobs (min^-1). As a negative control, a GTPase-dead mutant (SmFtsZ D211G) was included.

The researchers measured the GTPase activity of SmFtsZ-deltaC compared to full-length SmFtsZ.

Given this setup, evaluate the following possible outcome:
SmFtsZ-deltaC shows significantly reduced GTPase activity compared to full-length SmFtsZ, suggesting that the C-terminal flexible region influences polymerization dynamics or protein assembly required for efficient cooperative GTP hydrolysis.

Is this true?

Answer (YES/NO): NO